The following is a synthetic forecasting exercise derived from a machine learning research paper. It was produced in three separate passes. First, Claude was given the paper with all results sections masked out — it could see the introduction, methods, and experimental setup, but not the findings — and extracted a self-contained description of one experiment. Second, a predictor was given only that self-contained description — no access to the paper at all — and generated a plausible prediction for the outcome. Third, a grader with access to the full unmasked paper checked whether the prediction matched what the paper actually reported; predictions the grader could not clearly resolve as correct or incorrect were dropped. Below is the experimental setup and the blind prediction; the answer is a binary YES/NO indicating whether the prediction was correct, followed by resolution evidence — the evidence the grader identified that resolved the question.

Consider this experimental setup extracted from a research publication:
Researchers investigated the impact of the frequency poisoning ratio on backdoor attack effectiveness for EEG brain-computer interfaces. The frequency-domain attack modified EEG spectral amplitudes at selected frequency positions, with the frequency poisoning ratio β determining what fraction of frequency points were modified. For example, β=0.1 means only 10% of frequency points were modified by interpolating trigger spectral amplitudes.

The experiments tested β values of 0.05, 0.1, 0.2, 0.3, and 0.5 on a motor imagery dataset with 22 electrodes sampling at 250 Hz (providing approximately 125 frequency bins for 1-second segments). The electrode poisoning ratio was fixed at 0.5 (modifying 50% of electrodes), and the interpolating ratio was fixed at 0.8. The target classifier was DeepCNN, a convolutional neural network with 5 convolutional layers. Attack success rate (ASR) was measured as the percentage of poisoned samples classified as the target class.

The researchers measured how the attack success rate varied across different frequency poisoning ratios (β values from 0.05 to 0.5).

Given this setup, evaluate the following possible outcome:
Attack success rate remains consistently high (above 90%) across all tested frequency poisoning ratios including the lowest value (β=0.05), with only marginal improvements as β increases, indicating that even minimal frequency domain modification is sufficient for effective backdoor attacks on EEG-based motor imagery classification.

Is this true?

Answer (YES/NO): YES